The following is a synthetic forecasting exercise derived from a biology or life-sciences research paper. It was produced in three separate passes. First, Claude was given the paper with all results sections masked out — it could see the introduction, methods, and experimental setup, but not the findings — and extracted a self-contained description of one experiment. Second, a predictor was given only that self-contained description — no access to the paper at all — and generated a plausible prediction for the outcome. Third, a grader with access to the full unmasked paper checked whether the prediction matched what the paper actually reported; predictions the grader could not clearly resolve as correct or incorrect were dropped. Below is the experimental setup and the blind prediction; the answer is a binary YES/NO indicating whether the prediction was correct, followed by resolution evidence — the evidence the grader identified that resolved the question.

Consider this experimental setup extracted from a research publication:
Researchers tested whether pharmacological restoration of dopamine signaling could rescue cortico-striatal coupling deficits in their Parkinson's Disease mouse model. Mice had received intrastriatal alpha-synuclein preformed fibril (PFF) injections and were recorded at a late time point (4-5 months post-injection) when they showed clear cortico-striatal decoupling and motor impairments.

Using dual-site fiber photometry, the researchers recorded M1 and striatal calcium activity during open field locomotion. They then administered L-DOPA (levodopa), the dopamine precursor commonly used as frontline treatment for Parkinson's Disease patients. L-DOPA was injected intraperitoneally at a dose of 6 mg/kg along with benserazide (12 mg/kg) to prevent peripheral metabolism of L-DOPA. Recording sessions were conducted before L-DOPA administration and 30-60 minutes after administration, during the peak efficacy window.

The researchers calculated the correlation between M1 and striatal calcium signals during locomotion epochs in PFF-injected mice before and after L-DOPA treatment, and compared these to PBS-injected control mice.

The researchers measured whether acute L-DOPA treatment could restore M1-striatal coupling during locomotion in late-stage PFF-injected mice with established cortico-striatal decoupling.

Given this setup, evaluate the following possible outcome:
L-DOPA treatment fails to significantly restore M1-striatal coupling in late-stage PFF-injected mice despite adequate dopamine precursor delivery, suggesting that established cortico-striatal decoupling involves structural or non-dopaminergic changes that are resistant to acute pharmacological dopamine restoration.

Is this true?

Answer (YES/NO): NO